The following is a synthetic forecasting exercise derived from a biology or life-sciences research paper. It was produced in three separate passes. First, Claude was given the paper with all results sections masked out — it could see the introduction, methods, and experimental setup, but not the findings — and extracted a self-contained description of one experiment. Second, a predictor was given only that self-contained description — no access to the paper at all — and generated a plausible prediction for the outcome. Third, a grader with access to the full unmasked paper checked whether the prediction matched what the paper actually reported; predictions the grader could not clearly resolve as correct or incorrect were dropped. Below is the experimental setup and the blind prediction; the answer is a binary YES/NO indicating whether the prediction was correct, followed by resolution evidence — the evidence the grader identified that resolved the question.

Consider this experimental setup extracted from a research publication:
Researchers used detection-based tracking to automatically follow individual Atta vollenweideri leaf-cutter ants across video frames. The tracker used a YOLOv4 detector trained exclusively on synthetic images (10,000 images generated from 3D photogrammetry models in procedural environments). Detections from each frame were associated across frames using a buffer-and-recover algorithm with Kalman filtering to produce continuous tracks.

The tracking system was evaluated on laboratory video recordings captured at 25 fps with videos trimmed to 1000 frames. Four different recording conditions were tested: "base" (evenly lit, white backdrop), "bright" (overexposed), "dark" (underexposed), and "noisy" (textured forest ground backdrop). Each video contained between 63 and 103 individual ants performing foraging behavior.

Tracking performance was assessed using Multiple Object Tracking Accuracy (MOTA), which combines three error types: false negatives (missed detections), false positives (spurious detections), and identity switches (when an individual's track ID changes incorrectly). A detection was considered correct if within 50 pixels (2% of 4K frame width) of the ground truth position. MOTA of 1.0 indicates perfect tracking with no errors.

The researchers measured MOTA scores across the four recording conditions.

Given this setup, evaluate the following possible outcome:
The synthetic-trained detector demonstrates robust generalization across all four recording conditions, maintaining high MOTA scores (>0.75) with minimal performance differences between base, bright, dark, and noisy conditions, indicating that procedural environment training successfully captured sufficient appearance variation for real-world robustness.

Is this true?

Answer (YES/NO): NO